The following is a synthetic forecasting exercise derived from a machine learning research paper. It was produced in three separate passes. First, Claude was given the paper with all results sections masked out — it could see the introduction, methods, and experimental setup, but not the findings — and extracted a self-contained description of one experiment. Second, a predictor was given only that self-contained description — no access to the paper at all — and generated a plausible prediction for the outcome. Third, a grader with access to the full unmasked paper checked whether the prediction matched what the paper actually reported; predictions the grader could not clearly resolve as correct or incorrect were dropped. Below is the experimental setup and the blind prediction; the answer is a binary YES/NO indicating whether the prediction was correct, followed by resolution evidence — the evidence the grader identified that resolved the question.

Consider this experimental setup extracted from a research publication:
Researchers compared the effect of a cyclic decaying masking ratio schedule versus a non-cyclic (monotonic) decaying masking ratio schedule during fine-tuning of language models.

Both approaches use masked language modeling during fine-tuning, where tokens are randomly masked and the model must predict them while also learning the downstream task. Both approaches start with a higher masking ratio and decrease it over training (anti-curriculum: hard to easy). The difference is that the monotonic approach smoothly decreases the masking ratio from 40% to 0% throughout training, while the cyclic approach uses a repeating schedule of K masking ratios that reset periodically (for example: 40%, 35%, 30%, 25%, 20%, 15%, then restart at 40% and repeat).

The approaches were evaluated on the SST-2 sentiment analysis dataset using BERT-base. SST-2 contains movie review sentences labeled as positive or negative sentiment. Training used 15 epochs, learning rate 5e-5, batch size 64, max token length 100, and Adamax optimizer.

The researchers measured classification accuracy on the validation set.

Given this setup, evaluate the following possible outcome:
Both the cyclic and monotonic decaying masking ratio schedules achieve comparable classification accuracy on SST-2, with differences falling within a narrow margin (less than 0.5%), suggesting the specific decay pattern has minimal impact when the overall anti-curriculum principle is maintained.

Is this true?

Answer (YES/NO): YES